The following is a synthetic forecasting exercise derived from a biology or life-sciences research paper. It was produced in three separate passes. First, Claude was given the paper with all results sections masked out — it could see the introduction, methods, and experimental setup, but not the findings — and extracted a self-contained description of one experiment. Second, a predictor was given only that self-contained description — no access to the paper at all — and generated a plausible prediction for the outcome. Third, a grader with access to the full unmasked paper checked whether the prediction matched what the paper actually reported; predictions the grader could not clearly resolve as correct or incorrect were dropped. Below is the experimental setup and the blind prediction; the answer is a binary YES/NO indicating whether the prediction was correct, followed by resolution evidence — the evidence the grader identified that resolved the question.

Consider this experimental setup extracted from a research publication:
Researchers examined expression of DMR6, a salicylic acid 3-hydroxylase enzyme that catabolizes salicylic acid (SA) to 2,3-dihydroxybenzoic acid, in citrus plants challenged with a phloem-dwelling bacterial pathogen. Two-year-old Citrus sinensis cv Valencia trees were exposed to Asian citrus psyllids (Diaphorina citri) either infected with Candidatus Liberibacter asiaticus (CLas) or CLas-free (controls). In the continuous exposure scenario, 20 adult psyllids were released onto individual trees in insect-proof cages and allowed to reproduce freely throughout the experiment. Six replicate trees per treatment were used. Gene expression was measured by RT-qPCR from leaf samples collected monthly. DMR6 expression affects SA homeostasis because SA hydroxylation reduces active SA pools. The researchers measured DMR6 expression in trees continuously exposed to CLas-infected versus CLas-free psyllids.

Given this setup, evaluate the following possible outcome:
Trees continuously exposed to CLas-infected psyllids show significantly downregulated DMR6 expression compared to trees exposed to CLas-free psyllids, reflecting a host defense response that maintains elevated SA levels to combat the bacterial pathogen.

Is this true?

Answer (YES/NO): NO